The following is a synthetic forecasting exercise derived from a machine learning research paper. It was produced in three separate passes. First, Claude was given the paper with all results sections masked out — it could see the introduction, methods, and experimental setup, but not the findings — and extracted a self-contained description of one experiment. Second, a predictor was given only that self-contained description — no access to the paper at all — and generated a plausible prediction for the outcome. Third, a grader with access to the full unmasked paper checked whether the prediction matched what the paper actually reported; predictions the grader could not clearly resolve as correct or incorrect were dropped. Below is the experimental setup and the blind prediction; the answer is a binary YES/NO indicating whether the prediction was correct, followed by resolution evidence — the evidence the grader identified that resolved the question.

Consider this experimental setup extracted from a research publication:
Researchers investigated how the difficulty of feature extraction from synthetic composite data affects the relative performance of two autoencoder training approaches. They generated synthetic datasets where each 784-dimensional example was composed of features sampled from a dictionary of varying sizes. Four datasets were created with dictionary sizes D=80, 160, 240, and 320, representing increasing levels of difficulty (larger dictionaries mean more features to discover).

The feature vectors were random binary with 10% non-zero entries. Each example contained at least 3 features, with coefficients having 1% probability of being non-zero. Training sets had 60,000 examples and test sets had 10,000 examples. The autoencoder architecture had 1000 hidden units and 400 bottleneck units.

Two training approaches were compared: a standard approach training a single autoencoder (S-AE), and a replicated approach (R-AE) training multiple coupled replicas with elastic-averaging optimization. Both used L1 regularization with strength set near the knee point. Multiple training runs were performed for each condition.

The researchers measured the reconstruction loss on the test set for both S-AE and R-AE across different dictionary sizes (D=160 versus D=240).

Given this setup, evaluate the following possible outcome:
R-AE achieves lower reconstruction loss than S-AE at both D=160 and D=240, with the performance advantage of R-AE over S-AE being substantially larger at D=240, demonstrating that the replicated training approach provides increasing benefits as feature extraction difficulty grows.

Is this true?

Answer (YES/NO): NO